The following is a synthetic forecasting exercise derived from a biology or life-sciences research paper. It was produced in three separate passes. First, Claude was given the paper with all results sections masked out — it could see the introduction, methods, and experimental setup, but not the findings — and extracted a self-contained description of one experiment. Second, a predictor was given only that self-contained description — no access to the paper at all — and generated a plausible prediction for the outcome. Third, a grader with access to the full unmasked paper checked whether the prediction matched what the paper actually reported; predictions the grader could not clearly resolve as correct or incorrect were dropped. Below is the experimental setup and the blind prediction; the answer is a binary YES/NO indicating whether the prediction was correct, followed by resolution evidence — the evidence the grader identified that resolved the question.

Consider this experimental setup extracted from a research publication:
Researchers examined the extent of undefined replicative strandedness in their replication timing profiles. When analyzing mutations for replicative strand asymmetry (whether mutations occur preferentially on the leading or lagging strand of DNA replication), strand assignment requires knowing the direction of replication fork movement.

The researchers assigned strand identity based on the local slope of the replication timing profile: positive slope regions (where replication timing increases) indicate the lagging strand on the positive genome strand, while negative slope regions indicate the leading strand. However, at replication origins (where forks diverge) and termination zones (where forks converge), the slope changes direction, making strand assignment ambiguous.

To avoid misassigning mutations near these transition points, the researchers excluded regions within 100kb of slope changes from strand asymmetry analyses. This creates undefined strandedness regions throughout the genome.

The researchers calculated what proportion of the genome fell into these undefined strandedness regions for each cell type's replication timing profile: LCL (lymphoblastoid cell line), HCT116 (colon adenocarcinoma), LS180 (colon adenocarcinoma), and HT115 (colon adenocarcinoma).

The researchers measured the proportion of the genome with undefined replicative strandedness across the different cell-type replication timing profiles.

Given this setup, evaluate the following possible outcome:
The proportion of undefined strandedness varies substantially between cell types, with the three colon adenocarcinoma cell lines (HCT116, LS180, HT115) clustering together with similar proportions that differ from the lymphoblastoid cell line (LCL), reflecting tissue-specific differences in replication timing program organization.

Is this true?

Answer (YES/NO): NO